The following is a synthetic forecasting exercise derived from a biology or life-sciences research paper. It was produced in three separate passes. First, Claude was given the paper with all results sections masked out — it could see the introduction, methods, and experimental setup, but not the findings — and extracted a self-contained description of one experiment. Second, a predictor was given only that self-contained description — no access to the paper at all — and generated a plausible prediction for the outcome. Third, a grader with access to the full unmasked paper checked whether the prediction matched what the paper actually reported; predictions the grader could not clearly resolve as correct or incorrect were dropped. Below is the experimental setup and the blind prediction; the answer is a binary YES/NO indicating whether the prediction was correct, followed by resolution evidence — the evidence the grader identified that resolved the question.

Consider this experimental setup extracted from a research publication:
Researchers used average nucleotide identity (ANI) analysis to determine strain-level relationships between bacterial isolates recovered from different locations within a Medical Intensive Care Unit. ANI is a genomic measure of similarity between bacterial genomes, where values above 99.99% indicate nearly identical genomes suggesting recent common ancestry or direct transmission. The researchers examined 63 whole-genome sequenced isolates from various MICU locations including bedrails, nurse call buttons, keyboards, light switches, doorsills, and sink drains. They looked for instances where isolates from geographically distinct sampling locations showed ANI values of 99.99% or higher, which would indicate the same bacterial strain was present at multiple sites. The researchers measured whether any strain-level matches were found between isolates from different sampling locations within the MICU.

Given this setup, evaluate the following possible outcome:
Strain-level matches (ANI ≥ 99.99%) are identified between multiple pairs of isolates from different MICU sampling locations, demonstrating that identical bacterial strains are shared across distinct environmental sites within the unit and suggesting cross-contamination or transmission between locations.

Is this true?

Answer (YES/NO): YES